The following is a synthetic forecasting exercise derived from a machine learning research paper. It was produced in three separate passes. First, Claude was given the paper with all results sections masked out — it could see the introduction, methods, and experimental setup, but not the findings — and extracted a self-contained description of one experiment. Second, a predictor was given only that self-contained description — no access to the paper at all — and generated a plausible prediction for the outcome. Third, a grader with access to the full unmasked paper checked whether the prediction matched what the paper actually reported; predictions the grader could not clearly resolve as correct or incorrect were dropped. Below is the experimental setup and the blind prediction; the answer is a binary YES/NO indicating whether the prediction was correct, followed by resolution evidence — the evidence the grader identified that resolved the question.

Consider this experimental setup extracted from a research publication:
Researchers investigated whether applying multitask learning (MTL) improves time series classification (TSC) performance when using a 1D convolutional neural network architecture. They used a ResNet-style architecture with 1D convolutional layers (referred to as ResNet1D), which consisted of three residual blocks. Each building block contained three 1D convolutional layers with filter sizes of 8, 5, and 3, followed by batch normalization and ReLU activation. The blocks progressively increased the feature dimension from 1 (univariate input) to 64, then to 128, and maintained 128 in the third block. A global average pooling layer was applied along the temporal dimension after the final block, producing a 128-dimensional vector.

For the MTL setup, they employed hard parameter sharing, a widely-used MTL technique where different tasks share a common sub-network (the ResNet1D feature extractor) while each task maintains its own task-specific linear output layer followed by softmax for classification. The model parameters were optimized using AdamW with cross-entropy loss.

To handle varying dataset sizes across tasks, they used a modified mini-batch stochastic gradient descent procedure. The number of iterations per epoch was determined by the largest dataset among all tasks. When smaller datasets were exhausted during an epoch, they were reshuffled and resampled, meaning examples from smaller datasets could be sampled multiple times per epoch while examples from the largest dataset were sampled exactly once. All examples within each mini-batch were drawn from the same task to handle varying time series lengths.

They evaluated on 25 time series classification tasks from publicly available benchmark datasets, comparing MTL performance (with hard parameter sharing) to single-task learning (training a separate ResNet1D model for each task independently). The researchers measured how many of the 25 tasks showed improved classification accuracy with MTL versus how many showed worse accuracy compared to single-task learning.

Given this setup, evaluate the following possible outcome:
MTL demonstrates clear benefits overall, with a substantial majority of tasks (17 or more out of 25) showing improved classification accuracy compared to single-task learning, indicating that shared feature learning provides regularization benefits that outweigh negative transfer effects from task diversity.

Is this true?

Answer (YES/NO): NO